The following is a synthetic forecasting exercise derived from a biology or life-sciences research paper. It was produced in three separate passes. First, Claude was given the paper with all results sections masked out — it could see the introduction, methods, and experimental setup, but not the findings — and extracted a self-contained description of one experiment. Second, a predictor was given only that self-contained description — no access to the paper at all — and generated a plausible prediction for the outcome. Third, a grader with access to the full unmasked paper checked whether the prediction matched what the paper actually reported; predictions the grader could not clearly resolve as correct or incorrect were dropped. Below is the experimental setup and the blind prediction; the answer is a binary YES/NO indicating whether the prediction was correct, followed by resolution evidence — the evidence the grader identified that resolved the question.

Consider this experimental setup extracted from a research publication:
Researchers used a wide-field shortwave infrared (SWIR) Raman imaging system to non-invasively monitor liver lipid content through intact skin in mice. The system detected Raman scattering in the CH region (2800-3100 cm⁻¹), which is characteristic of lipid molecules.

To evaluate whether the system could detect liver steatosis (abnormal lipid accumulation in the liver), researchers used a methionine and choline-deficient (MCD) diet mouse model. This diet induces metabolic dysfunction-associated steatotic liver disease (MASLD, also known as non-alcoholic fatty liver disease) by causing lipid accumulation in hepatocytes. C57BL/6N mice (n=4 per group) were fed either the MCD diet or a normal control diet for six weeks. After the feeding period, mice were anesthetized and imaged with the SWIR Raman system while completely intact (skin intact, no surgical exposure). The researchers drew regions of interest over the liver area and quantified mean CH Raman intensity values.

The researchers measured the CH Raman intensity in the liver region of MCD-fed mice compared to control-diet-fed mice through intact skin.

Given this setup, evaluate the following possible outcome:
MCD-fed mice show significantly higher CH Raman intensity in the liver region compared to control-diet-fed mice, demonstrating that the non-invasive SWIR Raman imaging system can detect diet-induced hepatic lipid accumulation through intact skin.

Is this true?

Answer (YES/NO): YES